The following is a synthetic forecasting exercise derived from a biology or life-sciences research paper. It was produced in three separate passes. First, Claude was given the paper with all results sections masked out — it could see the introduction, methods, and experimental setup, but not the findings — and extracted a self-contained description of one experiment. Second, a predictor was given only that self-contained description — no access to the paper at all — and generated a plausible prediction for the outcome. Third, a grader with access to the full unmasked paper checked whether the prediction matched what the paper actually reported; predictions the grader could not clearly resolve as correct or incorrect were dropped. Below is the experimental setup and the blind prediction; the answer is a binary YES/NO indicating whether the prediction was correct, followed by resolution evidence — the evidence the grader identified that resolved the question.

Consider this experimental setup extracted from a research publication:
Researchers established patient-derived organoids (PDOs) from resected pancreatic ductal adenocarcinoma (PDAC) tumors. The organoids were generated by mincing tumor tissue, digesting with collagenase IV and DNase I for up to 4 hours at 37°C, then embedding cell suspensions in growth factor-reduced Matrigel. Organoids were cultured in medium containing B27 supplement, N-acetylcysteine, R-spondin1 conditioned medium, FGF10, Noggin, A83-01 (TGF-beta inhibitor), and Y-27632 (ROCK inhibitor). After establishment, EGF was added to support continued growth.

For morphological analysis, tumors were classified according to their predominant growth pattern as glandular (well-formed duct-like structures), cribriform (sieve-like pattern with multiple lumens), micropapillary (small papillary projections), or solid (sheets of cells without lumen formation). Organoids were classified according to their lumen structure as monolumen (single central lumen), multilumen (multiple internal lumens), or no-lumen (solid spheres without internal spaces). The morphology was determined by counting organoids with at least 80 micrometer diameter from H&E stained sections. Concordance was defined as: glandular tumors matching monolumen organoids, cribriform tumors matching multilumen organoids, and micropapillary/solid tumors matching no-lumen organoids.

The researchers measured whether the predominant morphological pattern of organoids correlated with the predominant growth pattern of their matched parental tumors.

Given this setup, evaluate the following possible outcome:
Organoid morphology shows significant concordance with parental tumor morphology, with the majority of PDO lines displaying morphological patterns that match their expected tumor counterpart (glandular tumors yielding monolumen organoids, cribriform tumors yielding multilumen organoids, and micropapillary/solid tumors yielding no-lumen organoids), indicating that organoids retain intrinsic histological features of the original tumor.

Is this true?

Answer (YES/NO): YES